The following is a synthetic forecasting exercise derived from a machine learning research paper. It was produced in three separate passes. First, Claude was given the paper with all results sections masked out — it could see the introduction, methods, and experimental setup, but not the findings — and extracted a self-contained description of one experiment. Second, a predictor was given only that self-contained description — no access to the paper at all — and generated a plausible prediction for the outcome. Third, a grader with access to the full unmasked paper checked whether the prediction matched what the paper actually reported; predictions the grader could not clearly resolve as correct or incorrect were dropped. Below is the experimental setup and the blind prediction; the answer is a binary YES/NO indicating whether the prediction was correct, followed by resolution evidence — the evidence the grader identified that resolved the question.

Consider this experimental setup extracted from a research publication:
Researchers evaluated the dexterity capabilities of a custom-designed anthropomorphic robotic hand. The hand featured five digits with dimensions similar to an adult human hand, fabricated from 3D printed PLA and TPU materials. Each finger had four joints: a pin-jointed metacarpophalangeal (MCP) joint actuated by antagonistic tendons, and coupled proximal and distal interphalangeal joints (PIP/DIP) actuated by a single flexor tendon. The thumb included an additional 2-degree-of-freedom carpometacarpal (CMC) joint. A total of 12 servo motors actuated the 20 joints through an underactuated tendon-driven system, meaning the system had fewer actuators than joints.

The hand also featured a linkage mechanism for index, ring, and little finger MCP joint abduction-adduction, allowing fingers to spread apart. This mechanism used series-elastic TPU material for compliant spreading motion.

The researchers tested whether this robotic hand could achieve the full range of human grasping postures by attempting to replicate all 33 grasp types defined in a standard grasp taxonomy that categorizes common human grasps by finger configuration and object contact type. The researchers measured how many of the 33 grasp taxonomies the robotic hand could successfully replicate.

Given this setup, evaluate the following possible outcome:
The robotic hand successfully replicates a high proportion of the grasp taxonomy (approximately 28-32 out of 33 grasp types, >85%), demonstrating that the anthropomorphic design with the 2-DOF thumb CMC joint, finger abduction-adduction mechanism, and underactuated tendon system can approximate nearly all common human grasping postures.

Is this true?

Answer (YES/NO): NO